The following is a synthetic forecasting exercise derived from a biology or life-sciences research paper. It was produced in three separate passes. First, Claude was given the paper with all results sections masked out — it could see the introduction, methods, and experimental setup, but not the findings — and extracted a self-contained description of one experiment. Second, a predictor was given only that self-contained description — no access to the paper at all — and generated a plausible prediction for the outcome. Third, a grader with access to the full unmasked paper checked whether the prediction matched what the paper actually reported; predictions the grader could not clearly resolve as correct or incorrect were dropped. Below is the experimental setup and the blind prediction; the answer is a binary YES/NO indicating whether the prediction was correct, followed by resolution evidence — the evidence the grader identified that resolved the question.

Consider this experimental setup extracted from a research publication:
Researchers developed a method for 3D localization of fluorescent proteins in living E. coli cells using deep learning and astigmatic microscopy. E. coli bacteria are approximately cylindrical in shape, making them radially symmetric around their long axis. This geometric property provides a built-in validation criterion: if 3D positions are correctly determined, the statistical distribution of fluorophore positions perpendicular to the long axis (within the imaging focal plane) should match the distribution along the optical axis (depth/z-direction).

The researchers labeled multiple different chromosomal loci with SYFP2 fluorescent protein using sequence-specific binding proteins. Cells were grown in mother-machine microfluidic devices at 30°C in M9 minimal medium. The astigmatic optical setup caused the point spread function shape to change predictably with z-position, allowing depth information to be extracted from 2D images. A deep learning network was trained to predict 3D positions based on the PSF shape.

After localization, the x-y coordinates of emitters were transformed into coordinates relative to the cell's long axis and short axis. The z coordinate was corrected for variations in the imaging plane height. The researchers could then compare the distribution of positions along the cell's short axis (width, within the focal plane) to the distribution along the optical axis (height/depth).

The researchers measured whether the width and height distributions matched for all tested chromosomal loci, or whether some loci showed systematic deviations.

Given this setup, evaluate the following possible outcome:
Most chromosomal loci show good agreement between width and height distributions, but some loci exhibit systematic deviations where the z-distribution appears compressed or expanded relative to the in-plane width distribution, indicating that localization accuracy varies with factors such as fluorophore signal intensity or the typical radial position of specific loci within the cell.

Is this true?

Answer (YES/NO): NO